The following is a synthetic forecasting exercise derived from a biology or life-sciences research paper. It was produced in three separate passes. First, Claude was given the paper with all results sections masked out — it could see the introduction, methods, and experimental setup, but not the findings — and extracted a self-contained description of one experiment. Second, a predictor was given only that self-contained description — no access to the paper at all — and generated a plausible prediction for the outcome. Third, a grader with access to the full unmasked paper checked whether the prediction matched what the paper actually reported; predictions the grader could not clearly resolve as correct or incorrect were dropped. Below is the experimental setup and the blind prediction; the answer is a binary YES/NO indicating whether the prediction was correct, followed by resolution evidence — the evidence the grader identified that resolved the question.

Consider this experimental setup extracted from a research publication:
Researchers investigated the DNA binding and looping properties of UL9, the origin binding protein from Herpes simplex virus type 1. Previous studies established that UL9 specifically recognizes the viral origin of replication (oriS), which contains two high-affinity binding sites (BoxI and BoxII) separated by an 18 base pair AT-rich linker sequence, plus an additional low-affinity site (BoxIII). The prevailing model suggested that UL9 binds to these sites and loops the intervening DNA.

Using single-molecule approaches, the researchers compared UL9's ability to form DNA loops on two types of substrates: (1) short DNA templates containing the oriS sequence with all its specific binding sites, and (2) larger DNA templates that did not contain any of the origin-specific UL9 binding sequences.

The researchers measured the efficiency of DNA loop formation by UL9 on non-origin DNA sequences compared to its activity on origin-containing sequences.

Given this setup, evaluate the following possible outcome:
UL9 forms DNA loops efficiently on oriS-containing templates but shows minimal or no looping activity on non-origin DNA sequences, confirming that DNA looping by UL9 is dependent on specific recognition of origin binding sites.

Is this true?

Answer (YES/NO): NO